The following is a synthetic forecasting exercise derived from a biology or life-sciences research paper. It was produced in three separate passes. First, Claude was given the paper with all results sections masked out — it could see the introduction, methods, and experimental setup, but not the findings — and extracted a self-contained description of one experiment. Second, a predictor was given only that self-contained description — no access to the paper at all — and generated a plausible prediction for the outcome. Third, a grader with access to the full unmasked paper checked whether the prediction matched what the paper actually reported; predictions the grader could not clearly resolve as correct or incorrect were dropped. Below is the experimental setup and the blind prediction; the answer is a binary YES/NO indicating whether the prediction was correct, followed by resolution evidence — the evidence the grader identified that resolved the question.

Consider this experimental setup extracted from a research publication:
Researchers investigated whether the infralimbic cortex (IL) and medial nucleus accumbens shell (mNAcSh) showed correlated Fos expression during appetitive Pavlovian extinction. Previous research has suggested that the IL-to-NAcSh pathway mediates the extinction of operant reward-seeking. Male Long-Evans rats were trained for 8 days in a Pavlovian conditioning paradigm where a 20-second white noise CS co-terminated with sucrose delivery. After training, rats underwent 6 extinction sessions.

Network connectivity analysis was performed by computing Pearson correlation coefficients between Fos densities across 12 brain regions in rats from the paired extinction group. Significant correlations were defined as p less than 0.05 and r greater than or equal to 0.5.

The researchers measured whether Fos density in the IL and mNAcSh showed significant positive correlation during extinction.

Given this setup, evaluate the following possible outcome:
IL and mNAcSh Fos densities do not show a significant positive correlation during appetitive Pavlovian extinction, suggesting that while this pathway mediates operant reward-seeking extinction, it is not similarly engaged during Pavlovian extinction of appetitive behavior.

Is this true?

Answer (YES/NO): YES